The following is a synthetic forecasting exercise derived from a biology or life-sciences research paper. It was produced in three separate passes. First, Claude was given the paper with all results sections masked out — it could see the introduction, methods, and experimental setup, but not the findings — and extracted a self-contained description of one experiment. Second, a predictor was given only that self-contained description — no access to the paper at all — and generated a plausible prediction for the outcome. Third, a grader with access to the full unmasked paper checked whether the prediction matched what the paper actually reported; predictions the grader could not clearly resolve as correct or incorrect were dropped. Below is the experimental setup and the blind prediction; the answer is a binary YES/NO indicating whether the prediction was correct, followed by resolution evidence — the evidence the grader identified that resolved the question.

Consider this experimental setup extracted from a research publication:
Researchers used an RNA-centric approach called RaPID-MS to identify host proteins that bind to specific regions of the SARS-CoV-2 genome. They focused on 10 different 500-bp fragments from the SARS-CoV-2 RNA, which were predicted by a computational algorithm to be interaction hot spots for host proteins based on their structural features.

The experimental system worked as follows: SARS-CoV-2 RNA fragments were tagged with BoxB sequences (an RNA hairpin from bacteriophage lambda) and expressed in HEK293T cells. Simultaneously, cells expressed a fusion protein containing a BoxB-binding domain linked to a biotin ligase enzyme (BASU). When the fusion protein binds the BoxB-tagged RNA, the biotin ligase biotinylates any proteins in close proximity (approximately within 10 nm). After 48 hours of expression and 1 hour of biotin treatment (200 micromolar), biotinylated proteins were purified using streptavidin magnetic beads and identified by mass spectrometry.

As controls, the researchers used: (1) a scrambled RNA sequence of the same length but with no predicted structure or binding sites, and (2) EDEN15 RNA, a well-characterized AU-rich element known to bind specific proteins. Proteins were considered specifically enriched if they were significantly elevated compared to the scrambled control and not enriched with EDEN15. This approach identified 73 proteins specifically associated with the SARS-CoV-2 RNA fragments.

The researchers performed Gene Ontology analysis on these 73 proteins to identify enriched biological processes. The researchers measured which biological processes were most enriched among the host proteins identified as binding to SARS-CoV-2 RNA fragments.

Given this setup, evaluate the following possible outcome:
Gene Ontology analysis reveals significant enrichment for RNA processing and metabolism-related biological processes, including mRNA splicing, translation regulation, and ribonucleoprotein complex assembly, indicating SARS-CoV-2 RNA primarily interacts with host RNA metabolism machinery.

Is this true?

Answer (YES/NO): YES